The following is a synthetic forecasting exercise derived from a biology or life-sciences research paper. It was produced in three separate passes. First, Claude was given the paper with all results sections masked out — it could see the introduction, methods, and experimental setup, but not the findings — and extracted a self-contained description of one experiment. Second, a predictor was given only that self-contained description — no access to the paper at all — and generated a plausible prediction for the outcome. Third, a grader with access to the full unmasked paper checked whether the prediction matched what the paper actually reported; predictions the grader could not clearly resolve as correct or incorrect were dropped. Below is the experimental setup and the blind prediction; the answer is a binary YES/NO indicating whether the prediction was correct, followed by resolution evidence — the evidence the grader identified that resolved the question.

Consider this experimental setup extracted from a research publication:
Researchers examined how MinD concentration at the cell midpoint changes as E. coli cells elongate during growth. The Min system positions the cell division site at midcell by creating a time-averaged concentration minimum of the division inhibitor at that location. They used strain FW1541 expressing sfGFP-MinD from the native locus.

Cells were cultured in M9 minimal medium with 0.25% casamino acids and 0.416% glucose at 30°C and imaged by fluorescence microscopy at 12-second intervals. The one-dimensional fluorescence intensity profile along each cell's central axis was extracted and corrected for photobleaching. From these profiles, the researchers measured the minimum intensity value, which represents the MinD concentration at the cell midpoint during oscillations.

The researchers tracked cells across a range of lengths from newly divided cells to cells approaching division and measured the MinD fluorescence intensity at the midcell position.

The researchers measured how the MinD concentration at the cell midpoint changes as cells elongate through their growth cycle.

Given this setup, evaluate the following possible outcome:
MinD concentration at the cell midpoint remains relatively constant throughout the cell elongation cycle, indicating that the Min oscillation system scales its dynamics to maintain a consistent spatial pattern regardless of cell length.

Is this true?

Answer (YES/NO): NO